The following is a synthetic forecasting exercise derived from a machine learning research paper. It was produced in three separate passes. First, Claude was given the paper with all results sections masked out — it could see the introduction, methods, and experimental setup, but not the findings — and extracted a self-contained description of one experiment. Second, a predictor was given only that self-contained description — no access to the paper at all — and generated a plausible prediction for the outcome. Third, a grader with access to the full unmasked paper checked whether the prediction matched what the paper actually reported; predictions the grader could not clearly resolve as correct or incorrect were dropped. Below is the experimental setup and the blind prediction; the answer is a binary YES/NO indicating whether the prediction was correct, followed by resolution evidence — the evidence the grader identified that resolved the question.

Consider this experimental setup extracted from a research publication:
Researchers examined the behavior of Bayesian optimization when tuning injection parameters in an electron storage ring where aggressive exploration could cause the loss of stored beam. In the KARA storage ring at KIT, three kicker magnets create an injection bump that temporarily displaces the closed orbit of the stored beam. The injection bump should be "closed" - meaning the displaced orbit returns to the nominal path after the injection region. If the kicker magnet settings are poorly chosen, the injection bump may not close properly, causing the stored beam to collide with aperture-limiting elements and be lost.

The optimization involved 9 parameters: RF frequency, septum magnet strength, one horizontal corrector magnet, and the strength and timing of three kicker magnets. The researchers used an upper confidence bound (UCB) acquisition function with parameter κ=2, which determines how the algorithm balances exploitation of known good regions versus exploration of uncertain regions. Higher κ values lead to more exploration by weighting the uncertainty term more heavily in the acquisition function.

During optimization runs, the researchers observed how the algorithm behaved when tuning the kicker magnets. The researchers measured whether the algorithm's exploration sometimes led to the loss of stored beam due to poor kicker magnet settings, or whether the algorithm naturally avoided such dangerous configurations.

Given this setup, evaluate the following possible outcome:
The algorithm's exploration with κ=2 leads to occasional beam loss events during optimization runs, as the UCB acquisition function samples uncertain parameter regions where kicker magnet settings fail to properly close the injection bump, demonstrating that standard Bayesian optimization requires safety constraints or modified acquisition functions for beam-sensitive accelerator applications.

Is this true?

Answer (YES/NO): YES